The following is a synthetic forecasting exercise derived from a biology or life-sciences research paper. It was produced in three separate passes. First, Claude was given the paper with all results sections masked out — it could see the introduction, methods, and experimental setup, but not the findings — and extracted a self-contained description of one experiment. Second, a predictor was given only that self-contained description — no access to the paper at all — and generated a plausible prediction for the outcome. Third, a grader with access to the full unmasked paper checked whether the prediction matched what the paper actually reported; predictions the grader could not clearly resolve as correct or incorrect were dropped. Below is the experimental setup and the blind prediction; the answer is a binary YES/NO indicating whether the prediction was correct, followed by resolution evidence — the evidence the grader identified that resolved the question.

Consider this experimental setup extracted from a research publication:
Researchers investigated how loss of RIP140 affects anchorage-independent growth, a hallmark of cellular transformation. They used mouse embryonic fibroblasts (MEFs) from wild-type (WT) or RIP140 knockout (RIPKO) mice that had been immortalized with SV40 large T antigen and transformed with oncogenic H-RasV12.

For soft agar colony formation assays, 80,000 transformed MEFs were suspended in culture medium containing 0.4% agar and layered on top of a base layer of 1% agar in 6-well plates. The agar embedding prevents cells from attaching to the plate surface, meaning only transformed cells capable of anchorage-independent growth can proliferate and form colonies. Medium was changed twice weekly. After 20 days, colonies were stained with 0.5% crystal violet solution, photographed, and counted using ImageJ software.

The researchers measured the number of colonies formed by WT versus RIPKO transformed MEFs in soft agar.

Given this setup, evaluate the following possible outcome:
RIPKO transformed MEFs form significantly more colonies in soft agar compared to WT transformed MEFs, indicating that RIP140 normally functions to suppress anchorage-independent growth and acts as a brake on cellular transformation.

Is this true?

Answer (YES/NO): YES